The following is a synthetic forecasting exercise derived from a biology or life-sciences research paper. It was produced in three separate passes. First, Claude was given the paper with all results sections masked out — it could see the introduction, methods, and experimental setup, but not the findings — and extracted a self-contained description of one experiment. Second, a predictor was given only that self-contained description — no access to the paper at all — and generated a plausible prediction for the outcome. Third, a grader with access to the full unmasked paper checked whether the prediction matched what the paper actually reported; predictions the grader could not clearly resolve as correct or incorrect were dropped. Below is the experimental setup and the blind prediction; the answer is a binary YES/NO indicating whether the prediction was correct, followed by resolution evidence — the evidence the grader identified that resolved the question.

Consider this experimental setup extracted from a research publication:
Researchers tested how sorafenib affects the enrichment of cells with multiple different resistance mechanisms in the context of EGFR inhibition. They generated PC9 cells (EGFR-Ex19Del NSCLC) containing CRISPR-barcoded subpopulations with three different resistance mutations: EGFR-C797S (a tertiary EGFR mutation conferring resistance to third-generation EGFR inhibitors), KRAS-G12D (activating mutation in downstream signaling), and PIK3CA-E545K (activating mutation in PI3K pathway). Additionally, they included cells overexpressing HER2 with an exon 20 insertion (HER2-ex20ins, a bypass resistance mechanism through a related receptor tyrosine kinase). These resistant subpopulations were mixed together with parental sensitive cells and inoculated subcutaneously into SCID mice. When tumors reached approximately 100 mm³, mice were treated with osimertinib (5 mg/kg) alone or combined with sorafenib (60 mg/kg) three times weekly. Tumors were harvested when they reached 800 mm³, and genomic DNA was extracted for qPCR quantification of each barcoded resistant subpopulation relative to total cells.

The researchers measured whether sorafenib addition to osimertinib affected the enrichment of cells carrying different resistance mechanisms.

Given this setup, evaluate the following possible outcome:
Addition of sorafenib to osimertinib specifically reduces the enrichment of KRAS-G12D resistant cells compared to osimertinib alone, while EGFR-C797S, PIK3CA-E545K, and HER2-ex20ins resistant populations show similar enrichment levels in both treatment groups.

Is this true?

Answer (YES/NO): NO